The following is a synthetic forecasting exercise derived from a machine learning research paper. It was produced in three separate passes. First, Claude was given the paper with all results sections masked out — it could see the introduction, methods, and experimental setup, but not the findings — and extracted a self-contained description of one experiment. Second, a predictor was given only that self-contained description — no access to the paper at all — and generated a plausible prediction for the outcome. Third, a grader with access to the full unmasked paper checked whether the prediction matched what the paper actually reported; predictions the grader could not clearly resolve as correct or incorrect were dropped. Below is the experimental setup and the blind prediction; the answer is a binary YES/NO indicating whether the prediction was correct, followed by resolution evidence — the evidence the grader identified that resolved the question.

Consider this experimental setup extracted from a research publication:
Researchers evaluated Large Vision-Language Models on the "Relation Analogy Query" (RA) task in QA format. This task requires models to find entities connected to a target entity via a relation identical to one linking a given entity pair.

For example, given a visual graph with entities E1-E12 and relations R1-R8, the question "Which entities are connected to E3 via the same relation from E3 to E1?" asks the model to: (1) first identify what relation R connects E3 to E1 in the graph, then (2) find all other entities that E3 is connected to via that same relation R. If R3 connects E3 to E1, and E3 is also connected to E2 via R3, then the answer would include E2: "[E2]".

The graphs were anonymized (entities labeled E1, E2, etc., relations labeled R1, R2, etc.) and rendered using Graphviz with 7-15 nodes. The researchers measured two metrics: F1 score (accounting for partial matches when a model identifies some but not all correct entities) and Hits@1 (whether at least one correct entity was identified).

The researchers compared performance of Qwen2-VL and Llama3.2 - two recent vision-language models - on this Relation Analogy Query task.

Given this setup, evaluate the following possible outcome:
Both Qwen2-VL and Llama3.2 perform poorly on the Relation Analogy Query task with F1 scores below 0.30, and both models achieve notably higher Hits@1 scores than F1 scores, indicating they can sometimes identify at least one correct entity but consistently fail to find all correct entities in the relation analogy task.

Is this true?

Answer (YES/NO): YES